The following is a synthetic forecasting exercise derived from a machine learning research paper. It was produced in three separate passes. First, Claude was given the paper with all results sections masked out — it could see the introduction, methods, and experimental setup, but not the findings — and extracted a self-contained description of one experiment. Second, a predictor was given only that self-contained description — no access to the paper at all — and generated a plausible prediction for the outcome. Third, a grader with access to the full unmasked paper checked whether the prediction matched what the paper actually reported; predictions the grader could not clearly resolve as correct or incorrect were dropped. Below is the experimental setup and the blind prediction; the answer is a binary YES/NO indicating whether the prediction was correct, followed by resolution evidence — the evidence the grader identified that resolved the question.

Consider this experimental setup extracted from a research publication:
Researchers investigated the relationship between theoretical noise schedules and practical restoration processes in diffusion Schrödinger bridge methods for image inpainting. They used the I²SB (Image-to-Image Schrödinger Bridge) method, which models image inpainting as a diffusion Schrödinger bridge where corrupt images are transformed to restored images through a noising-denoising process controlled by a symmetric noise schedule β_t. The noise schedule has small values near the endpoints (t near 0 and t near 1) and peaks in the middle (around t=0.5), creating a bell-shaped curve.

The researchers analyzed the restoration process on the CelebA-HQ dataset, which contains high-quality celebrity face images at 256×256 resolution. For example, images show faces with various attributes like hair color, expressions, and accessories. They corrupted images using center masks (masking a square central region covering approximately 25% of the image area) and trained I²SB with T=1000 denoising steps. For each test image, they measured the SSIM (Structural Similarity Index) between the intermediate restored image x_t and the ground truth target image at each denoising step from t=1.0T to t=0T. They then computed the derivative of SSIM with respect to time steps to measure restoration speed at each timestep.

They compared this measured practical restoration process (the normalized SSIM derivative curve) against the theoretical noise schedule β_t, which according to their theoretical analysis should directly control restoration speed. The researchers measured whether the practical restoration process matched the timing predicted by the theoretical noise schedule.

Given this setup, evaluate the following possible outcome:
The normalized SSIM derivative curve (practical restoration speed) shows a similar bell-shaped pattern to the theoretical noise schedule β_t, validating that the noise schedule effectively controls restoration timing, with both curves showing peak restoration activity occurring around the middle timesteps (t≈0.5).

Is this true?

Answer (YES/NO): NO